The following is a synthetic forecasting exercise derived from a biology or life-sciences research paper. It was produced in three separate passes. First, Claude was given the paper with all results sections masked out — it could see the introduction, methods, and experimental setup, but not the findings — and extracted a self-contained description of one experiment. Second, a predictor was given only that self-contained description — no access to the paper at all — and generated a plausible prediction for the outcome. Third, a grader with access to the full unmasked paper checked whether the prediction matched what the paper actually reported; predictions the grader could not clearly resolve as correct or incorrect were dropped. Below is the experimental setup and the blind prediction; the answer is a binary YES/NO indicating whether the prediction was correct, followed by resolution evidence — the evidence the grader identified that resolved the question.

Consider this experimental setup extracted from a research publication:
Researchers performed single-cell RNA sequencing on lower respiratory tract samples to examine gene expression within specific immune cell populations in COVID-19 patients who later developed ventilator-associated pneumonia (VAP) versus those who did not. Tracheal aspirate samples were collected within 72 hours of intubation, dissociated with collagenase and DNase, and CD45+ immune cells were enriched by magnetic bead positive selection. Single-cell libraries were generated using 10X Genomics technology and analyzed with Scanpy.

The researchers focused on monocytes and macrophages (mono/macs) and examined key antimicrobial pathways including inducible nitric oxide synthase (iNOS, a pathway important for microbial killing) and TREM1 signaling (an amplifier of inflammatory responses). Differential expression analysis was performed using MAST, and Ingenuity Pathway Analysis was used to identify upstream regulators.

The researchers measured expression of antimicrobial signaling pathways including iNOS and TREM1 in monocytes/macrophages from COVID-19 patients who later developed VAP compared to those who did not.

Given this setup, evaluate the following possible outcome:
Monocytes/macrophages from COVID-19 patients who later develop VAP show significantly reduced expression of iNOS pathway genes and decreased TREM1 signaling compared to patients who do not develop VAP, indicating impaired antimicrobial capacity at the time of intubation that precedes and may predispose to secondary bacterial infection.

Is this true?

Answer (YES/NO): YES